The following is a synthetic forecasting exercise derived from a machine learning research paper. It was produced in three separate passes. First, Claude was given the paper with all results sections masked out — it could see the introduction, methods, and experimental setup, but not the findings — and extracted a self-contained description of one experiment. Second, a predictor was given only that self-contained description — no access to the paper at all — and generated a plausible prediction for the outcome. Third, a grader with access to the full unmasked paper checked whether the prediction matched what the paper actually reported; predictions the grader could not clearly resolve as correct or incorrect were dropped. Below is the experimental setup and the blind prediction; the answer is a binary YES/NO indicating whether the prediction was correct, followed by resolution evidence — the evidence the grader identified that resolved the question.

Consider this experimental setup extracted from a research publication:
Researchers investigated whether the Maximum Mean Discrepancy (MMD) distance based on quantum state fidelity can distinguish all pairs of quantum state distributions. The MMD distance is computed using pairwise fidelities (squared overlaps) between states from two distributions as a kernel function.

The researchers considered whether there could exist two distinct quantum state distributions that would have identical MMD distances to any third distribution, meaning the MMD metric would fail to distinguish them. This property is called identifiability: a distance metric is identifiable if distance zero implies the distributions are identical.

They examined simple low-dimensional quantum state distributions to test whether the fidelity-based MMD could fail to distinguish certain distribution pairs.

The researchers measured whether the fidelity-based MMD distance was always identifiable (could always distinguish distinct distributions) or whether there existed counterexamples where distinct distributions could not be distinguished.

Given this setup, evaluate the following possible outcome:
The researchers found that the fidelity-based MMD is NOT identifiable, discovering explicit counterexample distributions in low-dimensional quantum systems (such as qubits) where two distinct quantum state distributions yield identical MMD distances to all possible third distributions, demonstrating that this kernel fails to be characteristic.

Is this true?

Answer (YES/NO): YES